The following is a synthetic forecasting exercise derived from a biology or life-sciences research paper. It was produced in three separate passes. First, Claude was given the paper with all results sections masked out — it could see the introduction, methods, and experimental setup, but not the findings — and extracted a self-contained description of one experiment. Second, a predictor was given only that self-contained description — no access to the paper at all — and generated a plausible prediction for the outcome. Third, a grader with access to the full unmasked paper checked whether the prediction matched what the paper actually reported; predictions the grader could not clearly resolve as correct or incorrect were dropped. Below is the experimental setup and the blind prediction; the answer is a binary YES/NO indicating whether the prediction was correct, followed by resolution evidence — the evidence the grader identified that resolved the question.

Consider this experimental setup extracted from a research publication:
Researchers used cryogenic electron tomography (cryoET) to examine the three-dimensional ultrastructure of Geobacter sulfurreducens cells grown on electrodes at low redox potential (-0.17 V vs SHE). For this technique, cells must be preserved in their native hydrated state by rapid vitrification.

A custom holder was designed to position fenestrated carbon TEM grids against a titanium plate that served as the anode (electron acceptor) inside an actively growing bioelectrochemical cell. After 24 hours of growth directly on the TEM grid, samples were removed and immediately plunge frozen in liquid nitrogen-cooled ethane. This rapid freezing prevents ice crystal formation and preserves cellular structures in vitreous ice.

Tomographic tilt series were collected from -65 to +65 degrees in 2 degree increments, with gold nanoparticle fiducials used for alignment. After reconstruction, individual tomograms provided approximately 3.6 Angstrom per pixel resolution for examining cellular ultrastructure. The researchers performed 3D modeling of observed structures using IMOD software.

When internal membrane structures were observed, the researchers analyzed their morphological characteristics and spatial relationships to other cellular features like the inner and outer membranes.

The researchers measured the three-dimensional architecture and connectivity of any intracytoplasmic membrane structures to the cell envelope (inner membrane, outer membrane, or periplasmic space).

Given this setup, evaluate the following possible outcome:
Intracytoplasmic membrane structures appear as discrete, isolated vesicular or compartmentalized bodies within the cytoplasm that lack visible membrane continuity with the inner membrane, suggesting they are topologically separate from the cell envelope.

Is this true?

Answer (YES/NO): NO